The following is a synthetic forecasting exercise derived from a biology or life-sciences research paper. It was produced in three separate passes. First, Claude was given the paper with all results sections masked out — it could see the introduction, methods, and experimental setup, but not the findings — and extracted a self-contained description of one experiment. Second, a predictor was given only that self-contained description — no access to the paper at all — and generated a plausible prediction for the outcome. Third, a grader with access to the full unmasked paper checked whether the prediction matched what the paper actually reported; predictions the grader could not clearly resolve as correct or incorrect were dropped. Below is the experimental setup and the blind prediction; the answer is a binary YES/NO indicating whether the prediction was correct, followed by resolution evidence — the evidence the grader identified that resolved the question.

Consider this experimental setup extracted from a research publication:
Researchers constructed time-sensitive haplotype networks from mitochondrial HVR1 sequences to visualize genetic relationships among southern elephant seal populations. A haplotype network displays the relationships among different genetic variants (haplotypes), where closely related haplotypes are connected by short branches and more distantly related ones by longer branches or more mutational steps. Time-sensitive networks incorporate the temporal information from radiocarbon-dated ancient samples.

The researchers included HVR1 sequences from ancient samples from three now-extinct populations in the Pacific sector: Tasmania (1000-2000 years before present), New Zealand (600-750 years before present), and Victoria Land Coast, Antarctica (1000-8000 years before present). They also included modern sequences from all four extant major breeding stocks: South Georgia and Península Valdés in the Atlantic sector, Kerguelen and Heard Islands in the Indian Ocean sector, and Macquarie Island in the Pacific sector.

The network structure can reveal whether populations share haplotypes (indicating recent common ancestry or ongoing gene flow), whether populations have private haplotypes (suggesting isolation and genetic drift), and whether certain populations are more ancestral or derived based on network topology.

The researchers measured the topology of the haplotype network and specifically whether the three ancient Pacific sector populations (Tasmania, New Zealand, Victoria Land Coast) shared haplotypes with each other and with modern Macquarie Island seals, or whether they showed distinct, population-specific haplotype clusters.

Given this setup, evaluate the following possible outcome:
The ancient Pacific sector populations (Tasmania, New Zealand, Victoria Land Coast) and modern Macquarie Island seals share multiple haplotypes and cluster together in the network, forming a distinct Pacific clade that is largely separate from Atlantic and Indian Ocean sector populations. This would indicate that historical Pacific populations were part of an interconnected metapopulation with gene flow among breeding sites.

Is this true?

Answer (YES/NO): YES